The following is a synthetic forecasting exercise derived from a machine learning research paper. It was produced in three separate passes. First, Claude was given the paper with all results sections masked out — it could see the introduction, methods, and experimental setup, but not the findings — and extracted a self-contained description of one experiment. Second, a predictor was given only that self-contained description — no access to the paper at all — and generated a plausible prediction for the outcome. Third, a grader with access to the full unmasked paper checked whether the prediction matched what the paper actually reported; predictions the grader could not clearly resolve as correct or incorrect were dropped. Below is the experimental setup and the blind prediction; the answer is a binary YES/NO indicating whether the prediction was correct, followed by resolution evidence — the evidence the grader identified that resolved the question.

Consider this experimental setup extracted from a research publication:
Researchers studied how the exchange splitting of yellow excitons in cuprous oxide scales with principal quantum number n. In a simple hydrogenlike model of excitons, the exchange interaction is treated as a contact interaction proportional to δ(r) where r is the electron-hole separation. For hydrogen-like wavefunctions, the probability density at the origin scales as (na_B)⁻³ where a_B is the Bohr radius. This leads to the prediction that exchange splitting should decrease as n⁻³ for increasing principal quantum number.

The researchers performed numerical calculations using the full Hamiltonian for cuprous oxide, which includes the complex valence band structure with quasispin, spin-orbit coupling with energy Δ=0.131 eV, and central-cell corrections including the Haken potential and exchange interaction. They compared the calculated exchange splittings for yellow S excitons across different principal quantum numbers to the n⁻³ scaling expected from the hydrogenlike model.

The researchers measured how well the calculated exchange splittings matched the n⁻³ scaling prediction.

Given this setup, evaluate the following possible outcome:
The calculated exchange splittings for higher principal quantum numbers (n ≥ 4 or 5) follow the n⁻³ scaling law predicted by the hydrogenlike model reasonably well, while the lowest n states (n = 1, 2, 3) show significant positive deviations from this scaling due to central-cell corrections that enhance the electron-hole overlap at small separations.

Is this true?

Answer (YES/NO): NO